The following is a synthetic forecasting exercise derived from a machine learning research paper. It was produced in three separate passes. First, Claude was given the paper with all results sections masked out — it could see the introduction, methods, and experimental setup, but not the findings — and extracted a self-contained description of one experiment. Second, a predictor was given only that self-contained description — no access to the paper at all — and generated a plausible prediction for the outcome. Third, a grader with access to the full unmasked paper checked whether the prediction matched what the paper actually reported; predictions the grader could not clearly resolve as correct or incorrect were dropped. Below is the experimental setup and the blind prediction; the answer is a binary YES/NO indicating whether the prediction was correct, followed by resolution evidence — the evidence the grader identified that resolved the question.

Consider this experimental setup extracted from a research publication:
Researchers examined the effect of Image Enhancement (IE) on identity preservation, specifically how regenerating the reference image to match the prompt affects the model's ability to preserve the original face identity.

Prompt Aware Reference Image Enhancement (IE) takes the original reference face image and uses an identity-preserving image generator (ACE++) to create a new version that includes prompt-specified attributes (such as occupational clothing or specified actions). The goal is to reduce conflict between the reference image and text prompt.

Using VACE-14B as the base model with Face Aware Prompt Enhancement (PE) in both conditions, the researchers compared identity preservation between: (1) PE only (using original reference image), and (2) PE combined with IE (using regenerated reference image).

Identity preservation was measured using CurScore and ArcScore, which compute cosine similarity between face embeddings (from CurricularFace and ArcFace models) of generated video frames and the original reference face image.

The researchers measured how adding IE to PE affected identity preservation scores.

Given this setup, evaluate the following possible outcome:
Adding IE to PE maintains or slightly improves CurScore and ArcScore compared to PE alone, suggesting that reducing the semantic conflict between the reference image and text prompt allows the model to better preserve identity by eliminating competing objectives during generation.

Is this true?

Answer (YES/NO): NO